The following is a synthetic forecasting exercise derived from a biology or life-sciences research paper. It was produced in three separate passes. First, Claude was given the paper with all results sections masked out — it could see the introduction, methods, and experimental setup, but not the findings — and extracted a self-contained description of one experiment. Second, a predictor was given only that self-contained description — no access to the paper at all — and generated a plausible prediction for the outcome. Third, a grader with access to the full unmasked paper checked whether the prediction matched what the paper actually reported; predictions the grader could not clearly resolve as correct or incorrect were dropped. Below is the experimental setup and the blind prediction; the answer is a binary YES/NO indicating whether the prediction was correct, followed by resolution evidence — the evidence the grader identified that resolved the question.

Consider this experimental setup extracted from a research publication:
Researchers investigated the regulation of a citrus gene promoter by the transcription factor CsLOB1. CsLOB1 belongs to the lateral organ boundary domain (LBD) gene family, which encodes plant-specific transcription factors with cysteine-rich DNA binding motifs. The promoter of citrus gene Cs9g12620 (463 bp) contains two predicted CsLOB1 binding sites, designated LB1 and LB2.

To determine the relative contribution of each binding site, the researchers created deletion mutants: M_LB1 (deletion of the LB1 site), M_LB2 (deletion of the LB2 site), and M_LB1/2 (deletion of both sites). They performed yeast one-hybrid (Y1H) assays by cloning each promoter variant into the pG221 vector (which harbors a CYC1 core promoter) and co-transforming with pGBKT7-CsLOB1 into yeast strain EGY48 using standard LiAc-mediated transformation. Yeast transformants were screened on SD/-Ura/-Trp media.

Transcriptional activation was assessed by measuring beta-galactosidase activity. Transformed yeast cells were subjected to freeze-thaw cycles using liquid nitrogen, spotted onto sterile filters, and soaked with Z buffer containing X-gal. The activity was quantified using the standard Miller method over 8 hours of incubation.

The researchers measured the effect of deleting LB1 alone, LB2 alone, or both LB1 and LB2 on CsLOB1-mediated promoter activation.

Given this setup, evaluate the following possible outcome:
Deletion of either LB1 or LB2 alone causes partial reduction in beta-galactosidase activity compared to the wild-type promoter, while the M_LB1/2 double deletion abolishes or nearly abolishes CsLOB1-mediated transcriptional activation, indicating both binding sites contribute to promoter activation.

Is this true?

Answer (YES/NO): NO